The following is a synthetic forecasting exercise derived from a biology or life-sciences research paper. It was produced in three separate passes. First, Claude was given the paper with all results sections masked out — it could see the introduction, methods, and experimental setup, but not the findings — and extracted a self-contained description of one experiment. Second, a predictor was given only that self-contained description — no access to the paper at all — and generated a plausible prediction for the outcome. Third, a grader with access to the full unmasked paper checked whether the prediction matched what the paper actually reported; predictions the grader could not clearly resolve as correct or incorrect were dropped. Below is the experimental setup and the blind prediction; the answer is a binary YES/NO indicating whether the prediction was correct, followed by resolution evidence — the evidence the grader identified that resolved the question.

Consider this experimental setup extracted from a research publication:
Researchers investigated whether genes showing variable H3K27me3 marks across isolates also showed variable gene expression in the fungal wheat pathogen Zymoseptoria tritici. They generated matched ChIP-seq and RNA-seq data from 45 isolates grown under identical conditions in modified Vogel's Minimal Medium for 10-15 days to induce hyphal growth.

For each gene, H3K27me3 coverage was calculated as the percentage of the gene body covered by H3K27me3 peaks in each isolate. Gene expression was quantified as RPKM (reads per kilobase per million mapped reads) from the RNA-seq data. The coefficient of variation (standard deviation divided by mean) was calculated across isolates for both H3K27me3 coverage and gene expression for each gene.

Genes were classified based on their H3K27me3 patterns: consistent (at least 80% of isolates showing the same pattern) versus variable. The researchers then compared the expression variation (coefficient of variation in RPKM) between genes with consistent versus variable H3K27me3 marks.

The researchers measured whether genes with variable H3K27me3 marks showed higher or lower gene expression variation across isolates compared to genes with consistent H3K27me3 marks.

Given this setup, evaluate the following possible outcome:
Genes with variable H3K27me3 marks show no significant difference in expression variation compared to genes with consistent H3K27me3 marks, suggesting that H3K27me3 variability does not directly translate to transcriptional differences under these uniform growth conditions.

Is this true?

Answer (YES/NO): YES